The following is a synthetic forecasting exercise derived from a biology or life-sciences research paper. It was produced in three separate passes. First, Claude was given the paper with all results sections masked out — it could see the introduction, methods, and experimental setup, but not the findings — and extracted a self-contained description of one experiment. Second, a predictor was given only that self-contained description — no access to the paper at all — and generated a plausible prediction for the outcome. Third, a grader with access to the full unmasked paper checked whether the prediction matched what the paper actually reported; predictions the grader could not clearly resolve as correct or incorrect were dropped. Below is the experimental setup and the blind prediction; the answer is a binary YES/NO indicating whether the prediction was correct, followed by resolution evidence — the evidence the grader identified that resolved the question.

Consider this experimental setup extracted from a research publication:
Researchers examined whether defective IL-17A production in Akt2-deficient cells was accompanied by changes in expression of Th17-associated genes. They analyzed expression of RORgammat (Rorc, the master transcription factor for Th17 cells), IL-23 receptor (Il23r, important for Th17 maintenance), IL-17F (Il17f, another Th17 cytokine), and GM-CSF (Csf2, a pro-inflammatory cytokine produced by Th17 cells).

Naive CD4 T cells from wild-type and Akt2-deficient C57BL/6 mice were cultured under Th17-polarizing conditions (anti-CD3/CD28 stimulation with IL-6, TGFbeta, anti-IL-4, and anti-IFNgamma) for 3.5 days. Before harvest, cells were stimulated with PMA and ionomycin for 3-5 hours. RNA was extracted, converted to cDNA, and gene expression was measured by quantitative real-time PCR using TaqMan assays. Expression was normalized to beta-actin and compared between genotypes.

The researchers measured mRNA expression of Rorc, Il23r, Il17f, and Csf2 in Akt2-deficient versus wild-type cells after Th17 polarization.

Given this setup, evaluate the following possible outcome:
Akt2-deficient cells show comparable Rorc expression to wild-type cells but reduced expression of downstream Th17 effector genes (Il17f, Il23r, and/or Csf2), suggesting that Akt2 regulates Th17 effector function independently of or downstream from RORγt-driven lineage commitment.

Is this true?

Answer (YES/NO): YES